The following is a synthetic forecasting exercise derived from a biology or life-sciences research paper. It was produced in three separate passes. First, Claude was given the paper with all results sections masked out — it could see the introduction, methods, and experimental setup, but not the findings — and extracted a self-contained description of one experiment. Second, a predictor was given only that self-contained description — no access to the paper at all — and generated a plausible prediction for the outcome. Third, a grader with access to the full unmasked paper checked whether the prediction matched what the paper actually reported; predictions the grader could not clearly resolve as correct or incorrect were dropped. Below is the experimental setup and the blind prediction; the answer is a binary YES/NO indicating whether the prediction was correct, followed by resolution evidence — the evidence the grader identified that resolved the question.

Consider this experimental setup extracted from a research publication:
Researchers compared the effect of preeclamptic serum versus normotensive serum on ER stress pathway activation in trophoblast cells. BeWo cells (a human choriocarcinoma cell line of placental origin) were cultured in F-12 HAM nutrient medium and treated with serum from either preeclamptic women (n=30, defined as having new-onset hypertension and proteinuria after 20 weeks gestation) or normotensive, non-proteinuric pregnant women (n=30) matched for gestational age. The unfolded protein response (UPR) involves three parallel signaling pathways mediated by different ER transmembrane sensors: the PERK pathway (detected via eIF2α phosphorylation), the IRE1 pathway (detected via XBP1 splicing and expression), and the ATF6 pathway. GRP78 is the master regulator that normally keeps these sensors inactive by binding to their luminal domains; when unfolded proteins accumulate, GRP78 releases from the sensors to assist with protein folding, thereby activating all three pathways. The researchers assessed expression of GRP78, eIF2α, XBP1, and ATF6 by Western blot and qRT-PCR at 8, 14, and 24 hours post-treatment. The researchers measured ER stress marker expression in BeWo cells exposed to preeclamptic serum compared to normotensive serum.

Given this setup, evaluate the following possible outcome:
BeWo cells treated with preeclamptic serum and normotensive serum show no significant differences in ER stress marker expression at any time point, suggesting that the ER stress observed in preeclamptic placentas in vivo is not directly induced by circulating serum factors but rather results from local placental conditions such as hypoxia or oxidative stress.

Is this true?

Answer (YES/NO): NO